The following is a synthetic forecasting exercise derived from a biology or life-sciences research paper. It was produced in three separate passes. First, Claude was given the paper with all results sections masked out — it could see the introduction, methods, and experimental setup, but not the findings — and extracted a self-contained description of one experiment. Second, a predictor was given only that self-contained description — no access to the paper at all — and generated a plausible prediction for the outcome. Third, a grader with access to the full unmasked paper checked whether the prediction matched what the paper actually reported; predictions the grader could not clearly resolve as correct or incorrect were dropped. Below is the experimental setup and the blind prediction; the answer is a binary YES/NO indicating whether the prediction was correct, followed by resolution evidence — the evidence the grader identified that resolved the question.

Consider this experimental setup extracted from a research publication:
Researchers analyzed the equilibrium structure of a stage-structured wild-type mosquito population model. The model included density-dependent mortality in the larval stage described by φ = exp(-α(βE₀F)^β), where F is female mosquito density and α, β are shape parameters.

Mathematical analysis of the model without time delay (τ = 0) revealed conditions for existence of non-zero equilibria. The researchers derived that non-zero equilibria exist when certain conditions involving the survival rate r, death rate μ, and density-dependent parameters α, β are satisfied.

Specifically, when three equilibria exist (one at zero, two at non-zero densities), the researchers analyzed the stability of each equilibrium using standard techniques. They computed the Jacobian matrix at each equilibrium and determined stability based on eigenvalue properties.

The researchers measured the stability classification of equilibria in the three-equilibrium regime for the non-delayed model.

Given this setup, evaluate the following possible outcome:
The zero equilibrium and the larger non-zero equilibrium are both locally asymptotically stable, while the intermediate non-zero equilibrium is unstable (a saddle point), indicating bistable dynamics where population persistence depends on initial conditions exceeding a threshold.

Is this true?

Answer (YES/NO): YES